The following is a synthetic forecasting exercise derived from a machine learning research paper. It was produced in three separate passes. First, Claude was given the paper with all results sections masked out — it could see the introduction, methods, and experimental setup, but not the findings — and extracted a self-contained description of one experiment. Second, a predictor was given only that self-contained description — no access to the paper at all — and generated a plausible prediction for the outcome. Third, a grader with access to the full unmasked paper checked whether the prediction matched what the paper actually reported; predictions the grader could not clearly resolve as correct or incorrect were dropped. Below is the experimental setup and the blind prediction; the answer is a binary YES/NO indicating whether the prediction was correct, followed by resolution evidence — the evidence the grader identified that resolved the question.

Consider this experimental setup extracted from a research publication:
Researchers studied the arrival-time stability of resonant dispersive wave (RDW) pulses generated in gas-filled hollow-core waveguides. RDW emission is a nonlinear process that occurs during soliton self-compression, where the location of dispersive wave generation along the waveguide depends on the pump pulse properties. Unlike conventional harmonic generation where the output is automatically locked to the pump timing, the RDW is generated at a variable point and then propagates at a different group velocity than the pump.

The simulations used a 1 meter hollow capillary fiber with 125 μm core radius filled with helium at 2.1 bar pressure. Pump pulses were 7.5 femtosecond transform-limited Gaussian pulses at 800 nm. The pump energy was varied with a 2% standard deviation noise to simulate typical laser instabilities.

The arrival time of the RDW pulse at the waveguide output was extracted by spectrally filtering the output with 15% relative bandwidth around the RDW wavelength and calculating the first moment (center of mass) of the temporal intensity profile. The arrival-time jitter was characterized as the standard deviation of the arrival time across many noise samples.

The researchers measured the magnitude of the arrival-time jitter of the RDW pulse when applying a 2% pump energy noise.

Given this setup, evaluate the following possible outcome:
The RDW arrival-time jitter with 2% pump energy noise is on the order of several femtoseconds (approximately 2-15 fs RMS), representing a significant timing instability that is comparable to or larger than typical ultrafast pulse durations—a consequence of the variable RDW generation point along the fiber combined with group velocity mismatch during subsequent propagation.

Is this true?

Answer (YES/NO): NO